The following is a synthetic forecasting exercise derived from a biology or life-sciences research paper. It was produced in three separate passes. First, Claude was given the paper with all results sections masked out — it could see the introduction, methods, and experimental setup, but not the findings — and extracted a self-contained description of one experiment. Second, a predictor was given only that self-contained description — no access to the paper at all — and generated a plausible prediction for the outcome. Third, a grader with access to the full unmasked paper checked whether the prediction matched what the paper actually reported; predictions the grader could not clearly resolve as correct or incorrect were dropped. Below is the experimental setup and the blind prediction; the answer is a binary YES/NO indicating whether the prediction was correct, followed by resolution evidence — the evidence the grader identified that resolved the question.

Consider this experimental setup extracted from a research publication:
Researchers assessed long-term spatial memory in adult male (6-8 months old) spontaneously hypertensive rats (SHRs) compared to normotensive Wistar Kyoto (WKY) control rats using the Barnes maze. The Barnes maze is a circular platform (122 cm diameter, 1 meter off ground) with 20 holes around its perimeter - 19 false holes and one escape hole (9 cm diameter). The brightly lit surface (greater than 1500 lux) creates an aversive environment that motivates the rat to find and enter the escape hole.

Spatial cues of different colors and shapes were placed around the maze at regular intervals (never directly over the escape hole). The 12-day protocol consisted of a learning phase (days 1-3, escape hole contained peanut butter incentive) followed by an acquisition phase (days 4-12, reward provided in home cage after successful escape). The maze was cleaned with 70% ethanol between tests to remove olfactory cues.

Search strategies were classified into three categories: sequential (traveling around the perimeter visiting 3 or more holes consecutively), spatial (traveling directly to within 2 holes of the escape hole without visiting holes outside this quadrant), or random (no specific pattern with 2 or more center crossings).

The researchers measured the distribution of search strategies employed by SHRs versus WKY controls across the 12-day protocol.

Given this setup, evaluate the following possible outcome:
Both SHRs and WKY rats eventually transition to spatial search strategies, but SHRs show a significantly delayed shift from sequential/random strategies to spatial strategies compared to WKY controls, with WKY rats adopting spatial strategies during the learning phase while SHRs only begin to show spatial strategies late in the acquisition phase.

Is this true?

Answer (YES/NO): NO